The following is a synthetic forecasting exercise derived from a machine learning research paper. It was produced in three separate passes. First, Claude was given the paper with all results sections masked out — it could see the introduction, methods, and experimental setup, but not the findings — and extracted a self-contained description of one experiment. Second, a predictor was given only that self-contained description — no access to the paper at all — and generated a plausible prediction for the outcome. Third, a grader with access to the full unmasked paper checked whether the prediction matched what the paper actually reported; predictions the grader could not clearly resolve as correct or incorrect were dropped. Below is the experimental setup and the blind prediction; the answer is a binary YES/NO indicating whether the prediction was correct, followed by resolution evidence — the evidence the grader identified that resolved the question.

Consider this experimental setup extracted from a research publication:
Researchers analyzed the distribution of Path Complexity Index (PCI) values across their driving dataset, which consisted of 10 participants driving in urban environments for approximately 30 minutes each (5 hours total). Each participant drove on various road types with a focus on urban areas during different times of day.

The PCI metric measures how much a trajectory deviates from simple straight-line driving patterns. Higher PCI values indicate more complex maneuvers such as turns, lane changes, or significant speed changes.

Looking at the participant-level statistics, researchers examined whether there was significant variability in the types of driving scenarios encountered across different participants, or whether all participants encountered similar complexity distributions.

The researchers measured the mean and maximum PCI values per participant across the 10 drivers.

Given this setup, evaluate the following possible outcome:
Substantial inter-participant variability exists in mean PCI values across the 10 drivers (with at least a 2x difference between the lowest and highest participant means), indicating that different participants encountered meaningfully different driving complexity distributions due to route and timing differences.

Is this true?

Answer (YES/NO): NO